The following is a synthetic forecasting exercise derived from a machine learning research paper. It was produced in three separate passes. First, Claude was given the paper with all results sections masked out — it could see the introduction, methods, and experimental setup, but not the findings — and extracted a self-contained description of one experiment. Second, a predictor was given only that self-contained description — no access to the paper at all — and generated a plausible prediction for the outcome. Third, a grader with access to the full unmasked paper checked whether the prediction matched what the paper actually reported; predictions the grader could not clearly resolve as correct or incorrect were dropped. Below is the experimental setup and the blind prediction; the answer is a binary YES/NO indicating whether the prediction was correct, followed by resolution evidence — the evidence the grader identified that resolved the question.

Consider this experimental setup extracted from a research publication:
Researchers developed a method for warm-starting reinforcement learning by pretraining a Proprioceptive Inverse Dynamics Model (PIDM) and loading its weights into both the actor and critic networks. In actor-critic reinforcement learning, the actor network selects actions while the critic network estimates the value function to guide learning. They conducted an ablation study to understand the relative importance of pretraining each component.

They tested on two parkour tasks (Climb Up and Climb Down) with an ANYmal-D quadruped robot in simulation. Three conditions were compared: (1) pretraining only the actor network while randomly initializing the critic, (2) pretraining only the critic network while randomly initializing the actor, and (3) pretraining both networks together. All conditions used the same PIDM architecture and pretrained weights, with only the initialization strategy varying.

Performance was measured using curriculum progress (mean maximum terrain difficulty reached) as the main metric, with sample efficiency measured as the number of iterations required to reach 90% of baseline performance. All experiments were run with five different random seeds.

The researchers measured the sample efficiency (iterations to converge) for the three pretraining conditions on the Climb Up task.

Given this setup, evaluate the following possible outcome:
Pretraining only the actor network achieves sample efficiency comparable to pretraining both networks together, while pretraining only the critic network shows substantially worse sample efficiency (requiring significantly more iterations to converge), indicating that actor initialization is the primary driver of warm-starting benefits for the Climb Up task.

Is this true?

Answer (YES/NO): NO